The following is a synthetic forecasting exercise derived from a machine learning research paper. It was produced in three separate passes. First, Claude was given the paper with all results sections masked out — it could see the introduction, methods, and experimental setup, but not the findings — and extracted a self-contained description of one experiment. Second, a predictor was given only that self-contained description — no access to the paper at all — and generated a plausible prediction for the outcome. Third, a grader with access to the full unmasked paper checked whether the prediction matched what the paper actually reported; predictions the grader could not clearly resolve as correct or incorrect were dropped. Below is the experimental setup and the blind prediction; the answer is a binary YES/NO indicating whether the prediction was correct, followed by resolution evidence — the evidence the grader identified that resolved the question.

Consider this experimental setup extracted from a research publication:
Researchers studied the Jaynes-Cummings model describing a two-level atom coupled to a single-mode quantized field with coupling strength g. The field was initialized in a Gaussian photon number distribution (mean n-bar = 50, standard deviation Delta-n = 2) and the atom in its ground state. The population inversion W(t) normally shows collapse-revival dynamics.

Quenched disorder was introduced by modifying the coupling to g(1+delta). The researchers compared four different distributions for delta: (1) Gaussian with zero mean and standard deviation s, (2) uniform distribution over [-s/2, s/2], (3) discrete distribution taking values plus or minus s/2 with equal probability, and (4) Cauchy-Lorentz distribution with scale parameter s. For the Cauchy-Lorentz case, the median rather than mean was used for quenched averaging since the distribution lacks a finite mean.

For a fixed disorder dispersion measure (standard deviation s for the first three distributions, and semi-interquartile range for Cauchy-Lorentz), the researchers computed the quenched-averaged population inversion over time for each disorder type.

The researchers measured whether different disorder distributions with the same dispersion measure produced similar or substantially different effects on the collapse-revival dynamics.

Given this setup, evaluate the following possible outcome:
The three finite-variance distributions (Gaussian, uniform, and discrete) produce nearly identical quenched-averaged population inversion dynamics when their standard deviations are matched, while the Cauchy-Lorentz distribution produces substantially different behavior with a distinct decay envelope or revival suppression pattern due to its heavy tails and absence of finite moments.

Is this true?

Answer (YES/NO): NO